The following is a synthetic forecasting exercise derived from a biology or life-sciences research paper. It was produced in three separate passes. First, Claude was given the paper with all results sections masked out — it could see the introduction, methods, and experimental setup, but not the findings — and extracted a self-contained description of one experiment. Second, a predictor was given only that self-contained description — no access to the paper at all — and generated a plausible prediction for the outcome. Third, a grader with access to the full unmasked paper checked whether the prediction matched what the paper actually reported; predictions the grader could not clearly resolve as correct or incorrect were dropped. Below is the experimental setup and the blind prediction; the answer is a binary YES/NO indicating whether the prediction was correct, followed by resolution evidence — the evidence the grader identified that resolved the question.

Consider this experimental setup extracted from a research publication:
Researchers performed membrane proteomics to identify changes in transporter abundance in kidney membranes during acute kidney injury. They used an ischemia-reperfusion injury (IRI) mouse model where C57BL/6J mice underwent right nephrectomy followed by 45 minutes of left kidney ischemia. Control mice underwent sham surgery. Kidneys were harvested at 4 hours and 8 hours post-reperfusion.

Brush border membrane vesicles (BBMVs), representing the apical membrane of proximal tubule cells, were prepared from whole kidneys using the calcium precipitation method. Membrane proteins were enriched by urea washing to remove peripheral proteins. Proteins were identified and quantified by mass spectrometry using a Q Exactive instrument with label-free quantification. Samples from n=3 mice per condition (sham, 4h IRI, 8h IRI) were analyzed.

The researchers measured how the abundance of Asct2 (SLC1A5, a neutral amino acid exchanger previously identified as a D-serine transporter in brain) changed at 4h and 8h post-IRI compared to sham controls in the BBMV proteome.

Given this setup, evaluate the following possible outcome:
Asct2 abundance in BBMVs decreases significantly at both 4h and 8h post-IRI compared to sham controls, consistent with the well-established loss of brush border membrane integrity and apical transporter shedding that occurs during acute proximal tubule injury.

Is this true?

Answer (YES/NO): NO